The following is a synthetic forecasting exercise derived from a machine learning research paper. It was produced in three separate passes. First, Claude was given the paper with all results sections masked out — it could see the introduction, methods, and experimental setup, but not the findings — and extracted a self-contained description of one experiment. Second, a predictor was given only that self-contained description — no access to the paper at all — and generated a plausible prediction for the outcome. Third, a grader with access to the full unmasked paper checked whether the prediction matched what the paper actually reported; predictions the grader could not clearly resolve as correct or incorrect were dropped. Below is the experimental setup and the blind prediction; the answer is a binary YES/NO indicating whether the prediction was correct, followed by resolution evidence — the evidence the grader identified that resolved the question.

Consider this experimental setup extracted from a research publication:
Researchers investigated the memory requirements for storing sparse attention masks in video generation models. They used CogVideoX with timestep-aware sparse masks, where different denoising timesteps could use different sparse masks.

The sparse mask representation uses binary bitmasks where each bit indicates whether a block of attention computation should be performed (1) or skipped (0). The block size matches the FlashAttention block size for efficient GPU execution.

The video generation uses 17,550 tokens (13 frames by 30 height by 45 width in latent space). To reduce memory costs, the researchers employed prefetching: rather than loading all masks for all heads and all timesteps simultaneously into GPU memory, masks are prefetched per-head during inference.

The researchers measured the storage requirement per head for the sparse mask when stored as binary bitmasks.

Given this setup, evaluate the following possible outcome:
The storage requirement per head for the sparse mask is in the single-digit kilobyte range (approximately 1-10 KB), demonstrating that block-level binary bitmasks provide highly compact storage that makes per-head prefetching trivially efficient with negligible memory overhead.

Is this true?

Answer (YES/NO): YES